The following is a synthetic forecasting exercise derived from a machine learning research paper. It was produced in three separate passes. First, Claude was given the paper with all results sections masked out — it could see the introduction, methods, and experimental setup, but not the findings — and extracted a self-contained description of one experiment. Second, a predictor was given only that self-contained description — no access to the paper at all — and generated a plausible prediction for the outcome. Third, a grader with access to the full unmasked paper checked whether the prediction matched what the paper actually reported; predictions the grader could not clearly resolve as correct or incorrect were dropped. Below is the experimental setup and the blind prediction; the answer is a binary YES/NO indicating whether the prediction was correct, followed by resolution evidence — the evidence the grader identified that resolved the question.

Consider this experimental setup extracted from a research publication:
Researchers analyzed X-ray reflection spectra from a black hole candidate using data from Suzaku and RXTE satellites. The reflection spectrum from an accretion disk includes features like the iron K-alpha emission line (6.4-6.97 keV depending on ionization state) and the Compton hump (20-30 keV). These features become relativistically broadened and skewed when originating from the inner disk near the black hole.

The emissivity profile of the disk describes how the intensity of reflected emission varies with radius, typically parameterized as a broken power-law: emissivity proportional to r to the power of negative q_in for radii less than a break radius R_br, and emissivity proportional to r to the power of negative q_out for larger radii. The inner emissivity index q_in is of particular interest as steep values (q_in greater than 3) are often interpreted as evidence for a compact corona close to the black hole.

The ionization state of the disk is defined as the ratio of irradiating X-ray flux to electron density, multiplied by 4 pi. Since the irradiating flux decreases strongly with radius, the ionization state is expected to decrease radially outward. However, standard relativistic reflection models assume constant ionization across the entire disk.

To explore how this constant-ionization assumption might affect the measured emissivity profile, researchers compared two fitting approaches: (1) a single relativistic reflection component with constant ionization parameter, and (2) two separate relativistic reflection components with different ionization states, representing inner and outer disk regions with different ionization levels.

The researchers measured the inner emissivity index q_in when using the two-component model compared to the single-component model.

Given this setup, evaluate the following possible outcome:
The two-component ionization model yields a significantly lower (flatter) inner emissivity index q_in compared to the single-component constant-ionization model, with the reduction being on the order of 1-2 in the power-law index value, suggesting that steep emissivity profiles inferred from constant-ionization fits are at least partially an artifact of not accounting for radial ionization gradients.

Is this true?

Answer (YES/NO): YES